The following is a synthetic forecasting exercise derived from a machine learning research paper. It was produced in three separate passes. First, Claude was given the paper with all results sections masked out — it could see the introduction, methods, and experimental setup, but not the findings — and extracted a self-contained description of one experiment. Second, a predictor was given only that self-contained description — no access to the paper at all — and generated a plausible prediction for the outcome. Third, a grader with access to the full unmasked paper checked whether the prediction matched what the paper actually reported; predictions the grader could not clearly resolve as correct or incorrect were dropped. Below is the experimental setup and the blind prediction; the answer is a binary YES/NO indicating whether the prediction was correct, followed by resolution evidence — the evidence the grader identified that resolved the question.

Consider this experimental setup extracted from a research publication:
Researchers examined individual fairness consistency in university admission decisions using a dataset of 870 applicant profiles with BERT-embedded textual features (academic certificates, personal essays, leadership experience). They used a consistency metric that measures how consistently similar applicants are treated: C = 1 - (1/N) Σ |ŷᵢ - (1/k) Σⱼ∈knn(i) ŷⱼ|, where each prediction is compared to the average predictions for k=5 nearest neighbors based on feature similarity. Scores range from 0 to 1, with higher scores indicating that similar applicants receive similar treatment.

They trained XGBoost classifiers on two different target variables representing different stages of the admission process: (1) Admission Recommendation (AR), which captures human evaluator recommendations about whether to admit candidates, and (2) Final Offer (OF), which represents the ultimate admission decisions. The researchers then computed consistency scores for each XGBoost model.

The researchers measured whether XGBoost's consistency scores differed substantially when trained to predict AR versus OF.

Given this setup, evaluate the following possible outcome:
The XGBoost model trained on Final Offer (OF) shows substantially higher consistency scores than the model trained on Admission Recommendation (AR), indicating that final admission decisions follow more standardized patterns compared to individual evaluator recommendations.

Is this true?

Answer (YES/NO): NO